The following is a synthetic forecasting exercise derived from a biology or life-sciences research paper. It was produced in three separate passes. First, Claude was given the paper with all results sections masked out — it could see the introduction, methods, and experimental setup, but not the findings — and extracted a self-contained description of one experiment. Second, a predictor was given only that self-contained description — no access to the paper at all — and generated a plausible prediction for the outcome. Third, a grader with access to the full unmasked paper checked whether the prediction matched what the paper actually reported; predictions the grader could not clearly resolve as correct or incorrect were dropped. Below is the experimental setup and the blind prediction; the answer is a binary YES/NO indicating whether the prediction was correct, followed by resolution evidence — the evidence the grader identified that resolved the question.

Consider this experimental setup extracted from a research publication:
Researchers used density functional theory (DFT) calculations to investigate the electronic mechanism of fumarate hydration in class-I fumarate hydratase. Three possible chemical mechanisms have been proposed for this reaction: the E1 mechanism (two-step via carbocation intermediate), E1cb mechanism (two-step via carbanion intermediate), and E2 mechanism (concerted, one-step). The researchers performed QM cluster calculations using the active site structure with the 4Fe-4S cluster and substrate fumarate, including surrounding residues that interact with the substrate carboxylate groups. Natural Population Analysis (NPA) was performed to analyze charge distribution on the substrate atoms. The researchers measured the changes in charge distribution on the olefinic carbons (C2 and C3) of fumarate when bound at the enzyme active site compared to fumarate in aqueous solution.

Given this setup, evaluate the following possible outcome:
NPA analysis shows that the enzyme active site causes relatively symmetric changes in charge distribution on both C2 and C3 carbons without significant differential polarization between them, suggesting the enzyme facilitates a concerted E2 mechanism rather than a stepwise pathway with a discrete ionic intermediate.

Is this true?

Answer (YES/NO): NO